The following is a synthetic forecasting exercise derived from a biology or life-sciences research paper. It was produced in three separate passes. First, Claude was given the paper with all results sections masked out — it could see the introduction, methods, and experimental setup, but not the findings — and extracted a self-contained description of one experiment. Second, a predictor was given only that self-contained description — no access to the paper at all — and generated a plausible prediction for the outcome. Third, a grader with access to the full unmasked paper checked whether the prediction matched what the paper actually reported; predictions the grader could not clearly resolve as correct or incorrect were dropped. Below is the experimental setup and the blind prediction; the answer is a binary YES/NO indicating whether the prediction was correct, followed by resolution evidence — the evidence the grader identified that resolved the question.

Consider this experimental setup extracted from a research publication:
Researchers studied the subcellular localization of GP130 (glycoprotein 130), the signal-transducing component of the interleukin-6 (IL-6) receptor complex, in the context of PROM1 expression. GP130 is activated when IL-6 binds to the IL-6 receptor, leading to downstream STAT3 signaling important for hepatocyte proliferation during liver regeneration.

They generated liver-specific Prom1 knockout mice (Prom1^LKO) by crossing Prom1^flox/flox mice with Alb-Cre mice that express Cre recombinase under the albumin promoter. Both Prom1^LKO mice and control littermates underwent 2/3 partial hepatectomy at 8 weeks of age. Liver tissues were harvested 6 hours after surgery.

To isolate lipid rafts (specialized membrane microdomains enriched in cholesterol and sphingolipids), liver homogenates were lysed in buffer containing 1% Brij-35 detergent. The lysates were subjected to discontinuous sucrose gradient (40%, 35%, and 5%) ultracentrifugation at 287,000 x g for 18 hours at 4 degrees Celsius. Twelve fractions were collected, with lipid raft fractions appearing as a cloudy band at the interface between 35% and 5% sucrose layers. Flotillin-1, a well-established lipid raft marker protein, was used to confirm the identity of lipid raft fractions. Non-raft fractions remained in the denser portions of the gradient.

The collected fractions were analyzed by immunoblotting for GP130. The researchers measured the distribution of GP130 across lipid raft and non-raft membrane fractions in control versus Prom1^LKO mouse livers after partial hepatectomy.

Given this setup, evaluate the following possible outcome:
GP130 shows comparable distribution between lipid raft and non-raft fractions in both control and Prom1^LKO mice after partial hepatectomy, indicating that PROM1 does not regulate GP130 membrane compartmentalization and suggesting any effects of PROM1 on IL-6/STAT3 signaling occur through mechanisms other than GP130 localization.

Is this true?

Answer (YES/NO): NO